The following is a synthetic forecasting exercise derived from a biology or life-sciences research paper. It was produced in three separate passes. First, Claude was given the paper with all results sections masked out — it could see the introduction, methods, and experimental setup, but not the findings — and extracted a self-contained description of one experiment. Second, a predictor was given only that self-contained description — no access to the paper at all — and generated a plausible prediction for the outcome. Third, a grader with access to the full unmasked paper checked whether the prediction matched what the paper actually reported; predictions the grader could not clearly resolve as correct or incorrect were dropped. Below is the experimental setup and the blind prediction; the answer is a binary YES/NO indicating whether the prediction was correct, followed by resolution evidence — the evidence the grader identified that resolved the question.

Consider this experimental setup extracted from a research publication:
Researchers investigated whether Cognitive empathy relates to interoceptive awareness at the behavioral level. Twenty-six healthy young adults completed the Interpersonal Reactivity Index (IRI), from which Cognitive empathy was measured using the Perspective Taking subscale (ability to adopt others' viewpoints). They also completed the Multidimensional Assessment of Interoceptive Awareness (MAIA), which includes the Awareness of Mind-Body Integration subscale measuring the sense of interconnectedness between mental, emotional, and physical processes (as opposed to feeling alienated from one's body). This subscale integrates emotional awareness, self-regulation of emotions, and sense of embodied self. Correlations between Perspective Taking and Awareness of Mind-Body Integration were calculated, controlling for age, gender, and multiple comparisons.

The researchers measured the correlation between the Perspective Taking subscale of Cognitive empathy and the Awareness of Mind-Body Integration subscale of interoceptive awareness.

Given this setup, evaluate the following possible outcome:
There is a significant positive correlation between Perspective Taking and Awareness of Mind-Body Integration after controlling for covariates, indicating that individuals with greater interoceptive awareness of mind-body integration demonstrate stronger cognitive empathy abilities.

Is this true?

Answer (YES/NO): YES